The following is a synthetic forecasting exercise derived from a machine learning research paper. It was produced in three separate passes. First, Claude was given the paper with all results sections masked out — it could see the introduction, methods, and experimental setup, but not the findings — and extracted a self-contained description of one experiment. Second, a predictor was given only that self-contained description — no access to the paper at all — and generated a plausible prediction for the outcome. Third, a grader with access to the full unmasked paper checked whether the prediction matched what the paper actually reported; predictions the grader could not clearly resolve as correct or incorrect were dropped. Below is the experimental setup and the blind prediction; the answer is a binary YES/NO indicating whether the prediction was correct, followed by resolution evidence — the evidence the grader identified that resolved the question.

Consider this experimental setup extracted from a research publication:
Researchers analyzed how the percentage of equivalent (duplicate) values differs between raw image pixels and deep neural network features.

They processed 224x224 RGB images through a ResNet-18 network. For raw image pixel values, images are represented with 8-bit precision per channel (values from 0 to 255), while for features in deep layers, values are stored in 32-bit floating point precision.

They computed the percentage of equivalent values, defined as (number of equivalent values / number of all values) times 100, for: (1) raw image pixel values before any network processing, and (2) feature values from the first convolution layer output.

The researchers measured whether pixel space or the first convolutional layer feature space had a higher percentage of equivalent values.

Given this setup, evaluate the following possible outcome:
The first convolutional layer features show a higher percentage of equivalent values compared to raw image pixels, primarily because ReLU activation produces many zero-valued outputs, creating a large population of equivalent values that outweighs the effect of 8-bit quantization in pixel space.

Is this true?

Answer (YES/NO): NO